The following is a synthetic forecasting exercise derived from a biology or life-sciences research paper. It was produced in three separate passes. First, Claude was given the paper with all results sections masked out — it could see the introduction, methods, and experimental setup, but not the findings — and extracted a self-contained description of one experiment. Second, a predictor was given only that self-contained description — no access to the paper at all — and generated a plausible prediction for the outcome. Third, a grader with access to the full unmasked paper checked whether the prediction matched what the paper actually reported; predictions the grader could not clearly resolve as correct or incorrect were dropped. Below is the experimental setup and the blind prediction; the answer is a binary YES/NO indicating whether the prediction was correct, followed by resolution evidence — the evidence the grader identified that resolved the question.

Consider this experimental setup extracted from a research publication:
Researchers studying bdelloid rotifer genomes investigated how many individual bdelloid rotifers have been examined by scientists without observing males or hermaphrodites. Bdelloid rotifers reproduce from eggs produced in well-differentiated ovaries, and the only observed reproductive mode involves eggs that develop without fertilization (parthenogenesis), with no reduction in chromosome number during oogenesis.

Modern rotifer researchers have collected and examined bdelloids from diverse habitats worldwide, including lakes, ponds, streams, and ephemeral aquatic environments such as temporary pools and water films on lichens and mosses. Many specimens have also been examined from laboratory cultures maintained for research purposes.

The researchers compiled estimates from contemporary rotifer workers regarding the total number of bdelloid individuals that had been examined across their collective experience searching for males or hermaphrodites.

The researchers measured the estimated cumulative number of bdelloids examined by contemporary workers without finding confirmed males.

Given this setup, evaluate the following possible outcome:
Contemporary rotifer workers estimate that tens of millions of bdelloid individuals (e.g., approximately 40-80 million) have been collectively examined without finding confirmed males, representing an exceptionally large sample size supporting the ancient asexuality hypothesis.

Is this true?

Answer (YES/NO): NO